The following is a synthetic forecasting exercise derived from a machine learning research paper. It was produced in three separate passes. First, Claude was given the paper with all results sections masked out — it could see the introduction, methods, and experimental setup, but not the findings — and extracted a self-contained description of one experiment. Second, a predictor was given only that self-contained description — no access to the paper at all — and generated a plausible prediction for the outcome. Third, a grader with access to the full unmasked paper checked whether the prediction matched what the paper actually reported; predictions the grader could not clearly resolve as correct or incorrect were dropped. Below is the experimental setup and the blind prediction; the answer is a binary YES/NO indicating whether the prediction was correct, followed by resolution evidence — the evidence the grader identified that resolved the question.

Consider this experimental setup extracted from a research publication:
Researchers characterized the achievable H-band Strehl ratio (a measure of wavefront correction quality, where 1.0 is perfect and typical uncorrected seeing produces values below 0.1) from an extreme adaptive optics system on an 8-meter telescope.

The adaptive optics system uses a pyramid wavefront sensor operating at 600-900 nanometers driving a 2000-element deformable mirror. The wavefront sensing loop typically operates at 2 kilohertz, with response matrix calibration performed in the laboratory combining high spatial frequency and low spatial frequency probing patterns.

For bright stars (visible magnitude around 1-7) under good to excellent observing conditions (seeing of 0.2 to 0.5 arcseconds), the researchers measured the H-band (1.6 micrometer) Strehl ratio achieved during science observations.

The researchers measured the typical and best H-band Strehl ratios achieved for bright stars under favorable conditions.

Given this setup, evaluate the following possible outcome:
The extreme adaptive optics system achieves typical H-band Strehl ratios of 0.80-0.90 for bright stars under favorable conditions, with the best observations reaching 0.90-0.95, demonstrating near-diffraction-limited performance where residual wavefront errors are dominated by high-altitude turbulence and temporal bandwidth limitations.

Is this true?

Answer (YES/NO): YES